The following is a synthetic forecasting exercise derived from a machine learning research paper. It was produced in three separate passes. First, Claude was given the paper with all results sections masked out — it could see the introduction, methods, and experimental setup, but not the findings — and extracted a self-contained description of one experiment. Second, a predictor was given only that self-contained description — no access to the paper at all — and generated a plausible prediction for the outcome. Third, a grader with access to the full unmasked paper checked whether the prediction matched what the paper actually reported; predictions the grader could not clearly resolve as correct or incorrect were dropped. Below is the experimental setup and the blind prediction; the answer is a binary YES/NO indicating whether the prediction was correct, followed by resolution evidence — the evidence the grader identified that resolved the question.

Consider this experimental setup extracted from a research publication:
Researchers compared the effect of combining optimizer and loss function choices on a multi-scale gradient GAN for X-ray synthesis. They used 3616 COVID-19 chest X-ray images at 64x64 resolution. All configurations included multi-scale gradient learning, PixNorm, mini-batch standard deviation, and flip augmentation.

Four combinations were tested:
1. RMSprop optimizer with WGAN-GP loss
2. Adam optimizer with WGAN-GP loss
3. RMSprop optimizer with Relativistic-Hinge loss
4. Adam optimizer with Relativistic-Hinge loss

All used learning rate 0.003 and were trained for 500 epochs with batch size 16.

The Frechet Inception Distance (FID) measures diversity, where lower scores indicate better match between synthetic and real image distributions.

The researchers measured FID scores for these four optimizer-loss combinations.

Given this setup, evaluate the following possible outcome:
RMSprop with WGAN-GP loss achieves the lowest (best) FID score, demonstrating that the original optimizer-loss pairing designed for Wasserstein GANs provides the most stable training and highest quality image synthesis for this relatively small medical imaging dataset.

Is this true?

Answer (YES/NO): NO